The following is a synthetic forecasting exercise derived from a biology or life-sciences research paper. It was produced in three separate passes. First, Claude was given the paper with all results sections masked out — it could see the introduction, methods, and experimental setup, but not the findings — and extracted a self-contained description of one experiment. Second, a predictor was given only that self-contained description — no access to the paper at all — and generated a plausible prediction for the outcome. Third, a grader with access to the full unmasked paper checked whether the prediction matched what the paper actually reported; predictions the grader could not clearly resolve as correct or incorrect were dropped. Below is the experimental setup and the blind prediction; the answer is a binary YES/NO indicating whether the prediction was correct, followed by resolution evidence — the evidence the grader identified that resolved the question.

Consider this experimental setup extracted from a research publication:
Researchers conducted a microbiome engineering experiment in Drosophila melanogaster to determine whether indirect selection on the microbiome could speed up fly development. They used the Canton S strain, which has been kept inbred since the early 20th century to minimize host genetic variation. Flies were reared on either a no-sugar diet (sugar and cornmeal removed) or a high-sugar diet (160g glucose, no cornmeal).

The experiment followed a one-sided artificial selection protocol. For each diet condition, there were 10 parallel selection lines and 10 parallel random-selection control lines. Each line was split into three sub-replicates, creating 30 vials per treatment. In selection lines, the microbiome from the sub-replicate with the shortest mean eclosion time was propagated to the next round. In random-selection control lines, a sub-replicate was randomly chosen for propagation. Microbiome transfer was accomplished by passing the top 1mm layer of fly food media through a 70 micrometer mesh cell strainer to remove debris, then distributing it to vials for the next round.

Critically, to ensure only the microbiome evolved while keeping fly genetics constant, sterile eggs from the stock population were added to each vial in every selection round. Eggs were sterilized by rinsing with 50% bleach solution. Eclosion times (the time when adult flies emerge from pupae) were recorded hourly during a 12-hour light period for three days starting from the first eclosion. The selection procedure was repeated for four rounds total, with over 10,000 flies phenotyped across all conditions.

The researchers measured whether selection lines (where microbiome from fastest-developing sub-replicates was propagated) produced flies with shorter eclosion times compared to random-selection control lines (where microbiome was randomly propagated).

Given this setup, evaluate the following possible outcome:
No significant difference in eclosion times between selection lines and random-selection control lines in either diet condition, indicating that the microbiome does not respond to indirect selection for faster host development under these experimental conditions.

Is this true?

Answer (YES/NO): YES